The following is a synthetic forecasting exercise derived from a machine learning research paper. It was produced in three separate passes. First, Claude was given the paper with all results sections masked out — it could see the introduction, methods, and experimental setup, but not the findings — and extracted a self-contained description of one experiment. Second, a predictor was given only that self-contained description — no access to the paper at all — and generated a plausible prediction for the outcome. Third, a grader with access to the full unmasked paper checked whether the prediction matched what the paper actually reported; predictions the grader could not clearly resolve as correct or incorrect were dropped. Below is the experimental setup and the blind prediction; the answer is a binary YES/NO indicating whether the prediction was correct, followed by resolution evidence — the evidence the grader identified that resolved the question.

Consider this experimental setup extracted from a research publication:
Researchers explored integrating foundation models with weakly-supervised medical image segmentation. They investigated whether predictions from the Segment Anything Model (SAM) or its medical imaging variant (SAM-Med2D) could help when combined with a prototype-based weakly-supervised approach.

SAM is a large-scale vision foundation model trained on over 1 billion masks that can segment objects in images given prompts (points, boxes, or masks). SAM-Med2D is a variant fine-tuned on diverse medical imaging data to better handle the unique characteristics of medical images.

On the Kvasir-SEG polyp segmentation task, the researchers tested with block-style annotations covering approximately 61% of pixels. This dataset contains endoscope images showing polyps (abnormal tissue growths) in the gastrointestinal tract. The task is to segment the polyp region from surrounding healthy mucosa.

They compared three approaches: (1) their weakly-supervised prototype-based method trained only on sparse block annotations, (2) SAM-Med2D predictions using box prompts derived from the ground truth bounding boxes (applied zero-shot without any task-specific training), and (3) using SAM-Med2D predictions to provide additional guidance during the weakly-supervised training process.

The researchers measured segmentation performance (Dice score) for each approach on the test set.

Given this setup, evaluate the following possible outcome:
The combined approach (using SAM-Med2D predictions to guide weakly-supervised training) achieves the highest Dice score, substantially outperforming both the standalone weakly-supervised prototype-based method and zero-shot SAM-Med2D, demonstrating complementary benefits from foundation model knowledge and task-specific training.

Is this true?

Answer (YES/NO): NO